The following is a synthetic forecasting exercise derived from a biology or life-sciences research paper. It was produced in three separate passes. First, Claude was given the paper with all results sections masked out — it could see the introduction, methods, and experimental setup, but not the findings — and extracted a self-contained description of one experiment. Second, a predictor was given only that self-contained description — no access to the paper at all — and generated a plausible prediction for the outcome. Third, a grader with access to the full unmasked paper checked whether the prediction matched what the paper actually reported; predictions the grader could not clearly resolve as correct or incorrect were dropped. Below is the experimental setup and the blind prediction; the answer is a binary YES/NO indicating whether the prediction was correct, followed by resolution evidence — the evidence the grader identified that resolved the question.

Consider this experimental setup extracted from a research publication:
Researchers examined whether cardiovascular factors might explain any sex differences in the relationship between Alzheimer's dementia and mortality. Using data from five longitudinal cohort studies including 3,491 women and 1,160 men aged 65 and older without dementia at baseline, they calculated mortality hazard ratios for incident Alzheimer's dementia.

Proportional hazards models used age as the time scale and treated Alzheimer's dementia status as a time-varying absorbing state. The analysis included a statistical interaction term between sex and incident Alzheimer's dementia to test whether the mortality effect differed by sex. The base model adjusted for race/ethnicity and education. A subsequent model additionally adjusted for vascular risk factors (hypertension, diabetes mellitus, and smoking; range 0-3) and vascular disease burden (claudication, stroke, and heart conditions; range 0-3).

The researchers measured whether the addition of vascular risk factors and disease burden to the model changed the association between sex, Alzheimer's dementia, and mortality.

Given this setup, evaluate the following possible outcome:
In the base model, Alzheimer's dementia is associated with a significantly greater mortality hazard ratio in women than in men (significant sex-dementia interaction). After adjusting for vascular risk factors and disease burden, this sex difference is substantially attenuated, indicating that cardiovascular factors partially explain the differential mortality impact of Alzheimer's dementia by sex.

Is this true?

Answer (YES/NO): NO